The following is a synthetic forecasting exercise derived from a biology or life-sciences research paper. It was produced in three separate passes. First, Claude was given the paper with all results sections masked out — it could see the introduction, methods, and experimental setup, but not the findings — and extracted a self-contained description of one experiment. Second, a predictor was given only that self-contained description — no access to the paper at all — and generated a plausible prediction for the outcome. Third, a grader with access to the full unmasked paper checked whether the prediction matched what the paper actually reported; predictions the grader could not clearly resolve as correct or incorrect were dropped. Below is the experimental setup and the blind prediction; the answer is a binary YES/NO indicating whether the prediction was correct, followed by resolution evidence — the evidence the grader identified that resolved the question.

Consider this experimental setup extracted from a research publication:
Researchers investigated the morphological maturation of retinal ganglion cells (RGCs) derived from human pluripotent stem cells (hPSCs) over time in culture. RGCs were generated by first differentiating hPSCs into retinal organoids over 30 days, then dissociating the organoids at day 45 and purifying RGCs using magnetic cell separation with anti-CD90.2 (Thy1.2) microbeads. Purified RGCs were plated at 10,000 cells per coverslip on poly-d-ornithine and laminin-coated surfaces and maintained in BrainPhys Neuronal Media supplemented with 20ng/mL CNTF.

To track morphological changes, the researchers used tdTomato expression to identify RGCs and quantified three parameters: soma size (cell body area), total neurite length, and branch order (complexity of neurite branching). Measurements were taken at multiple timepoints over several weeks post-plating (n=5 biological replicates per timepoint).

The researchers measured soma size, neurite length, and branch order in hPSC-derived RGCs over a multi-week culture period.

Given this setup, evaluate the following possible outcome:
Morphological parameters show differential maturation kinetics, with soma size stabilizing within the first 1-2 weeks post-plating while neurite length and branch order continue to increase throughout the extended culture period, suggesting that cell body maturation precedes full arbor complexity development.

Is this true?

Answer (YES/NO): NO